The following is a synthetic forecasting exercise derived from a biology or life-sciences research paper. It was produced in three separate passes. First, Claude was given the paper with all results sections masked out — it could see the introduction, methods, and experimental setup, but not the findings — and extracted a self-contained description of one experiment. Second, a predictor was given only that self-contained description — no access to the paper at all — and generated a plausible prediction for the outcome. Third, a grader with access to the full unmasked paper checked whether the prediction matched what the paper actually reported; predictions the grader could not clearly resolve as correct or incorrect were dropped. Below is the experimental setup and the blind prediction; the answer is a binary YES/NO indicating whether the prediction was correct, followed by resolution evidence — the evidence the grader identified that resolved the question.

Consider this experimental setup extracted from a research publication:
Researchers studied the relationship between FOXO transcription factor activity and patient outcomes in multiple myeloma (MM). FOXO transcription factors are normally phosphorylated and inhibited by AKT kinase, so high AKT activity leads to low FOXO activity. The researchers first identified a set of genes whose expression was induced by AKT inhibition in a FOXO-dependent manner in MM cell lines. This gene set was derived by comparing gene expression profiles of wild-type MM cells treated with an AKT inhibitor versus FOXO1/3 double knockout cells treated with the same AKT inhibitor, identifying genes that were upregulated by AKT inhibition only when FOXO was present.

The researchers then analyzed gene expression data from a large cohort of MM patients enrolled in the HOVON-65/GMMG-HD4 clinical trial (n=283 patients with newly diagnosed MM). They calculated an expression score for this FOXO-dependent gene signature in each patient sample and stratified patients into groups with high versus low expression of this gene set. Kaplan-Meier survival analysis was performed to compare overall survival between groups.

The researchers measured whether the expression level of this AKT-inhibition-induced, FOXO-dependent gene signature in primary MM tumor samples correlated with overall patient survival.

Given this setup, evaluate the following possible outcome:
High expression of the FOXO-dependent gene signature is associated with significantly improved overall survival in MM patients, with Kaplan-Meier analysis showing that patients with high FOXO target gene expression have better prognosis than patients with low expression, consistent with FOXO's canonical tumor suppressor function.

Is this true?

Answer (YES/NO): NO